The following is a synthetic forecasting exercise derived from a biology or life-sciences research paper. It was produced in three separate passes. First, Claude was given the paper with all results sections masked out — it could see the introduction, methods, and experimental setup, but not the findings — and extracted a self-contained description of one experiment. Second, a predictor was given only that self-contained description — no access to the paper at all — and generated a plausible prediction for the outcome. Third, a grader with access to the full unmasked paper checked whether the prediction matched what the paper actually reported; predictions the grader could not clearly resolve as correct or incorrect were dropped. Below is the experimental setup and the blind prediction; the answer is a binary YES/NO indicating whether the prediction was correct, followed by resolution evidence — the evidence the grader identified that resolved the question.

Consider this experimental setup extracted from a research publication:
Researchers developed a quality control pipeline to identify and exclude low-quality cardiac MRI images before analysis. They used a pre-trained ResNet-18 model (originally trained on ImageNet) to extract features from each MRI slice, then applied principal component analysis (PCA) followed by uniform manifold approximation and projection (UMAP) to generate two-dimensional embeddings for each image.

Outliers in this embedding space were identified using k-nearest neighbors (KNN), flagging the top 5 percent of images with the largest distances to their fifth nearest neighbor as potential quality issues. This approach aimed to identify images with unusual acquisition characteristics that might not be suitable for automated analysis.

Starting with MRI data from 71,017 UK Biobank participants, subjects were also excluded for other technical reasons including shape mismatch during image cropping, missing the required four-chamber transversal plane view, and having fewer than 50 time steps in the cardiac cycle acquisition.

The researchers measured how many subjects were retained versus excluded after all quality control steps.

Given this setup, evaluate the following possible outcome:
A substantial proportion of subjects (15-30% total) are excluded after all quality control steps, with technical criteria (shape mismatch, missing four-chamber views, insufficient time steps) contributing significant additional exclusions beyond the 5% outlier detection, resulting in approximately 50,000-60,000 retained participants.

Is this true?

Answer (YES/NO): NO